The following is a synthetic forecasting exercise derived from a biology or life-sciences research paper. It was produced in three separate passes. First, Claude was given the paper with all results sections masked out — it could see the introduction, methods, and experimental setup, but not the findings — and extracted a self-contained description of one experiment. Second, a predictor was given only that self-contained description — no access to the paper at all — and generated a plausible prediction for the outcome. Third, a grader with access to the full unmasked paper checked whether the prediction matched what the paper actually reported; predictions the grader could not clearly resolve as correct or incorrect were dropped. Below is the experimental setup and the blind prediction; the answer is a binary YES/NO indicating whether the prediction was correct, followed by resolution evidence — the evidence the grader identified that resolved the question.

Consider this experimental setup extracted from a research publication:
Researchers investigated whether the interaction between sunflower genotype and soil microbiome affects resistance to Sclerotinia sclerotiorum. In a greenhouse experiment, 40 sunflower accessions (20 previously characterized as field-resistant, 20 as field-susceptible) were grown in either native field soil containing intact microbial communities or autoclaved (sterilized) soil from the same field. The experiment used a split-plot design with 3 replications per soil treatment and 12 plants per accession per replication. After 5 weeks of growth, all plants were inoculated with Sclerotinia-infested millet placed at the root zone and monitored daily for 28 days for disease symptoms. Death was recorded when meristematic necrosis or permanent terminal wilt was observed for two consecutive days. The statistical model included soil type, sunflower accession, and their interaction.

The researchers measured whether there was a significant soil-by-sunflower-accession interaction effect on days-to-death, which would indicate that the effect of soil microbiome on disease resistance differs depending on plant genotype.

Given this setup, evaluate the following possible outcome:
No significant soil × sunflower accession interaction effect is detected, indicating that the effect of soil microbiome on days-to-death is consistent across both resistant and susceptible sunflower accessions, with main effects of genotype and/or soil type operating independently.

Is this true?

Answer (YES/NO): NO